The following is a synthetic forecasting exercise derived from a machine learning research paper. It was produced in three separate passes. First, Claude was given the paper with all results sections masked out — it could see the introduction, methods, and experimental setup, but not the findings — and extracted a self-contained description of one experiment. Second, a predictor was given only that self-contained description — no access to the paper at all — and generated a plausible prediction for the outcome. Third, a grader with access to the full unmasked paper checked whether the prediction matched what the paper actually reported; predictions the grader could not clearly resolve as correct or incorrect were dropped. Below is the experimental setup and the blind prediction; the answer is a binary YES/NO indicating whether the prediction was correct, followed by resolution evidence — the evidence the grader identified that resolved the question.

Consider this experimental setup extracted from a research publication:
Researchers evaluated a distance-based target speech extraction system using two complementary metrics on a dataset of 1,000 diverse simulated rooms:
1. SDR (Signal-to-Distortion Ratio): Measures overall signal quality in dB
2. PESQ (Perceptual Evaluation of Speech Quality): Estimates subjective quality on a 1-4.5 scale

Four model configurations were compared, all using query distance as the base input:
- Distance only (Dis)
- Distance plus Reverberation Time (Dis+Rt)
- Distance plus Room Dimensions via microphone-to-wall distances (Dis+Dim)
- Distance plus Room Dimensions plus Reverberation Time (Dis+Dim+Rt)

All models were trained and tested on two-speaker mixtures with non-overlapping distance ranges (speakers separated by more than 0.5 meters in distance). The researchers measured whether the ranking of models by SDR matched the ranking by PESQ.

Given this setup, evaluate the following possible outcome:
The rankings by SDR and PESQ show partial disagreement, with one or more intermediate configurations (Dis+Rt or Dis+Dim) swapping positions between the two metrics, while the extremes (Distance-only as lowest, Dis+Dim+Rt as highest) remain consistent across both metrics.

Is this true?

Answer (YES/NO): NO